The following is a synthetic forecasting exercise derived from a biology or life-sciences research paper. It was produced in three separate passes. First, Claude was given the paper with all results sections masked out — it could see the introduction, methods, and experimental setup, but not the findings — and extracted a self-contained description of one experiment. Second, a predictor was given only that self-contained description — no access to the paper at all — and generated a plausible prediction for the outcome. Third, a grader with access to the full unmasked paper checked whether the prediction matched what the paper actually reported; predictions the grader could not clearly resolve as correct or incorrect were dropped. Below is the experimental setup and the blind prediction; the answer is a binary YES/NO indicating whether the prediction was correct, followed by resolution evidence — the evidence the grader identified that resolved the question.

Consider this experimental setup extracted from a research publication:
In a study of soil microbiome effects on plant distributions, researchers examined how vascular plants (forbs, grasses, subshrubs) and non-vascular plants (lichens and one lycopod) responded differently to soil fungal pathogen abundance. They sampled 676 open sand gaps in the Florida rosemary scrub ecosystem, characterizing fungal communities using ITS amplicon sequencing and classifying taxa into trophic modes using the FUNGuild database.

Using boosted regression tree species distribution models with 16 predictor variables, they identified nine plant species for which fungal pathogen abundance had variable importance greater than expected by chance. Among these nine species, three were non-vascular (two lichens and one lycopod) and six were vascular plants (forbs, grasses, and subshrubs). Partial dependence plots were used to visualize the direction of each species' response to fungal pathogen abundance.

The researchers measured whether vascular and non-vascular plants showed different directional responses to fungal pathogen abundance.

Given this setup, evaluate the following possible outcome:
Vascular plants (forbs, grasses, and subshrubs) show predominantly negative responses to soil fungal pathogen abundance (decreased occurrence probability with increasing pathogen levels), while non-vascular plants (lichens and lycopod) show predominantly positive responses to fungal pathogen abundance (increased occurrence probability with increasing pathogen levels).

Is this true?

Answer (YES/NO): NO